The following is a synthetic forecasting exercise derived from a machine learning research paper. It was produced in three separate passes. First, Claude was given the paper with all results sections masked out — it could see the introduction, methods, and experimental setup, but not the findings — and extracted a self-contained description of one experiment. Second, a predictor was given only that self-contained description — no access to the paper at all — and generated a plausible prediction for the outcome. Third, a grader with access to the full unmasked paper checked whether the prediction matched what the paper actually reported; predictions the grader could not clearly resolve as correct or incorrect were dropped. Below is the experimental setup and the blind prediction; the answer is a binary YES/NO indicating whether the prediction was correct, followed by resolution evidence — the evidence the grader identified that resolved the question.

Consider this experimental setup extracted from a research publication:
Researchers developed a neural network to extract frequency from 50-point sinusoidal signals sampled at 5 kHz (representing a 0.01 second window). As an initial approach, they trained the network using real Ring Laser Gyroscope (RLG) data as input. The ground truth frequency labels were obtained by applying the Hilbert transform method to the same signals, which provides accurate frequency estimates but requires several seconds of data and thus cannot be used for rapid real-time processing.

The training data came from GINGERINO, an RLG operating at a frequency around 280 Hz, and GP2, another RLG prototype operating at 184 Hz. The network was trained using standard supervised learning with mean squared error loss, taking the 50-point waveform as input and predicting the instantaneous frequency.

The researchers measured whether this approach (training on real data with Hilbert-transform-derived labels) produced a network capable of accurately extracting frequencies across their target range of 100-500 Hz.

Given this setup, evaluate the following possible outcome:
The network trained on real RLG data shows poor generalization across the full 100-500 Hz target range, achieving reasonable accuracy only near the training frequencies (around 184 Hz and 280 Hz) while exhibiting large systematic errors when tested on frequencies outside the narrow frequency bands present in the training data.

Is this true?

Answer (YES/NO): YES